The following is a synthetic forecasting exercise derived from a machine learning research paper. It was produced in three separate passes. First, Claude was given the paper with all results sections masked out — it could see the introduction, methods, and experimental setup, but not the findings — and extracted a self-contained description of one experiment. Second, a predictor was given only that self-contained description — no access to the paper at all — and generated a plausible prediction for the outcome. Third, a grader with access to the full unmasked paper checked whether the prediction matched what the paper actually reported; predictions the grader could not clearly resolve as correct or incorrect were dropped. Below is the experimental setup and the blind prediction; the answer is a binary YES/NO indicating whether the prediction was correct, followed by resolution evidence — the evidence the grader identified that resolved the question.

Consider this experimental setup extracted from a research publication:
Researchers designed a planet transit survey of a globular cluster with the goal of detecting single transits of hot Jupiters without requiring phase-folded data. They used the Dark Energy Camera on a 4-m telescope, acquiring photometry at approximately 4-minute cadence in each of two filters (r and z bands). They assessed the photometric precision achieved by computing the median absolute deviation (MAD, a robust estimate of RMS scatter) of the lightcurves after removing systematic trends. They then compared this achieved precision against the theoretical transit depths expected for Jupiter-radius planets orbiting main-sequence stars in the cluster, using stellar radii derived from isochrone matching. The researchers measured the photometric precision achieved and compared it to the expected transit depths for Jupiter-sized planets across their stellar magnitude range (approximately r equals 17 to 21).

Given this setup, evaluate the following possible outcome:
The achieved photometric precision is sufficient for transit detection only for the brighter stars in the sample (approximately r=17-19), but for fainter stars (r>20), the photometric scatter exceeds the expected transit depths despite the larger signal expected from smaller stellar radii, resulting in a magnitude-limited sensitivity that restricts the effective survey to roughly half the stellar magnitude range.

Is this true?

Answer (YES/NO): NO